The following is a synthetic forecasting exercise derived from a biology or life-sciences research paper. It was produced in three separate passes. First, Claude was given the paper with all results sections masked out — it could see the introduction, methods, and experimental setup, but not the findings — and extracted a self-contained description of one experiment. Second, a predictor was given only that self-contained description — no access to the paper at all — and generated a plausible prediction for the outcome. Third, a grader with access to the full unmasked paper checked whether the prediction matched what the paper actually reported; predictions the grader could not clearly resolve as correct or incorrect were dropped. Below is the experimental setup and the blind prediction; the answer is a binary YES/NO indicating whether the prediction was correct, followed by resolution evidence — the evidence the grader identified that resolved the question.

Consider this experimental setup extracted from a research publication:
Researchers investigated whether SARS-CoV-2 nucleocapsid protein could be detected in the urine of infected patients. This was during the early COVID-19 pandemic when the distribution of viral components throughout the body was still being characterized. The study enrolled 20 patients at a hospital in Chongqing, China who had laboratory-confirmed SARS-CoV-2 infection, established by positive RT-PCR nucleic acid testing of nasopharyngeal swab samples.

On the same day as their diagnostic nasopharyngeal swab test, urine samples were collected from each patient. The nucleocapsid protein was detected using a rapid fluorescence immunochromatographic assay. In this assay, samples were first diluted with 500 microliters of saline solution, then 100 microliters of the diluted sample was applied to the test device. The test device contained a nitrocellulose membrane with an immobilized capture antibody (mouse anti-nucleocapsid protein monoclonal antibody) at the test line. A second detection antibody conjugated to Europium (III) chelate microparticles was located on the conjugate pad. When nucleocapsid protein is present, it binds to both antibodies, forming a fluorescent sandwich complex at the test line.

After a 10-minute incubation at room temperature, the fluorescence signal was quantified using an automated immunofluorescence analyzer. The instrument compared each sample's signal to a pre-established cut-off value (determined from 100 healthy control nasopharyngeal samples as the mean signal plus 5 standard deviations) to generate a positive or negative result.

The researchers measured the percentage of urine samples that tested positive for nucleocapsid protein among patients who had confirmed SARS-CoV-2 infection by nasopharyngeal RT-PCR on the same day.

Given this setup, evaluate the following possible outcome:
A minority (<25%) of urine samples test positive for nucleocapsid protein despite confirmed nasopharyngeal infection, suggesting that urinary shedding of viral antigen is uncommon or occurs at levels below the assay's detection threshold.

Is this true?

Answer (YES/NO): NO